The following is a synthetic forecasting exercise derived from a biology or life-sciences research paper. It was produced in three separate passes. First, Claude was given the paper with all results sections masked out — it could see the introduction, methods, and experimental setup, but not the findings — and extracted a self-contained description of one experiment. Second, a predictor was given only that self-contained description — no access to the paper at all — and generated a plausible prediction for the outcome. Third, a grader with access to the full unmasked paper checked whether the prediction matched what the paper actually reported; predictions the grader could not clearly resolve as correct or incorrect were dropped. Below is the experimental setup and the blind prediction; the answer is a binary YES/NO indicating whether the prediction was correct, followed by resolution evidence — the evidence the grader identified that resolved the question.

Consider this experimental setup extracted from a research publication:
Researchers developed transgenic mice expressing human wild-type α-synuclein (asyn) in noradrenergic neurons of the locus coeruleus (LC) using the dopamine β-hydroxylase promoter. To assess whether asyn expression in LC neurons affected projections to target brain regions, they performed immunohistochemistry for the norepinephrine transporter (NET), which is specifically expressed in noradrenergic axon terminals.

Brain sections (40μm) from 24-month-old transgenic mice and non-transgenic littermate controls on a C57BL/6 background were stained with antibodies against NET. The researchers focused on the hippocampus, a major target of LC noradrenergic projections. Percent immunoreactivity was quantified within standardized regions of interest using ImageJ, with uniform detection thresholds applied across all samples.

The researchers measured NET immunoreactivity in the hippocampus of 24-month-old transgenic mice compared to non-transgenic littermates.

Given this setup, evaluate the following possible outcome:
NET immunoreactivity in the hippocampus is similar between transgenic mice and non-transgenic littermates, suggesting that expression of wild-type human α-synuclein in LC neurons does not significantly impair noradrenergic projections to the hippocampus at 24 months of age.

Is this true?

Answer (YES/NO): NO